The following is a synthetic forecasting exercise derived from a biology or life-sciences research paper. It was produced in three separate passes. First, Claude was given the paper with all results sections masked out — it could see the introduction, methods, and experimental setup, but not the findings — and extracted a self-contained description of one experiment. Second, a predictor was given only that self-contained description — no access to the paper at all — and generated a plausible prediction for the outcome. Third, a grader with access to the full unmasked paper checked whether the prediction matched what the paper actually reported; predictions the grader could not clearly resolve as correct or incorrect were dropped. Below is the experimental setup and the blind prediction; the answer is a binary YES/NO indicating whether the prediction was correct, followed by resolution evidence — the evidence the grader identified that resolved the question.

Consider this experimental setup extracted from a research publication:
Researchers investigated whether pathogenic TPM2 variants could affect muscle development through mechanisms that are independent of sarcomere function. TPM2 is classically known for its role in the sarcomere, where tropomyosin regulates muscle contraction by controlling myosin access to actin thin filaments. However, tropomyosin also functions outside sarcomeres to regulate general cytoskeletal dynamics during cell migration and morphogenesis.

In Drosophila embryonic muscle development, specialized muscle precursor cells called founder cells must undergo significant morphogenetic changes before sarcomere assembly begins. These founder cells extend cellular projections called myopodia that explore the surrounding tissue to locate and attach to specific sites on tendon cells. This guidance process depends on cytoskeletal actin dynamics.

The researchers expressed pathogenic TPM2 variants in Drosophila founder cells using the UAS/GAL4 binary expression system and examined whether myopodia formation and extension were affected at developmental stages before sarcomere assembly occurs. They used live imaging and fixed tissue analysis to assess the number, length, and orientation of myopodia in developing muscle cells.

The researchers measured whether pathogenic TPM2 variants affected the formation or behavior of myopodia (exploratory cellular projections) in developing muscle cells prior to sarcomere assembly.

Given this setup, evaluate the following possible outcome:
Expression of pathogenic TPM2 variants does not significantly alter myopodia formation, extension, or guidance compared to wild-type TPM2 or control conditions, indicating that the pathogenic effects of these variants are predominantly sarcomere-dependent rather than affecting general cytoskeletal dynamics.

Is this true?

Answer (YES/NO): NO